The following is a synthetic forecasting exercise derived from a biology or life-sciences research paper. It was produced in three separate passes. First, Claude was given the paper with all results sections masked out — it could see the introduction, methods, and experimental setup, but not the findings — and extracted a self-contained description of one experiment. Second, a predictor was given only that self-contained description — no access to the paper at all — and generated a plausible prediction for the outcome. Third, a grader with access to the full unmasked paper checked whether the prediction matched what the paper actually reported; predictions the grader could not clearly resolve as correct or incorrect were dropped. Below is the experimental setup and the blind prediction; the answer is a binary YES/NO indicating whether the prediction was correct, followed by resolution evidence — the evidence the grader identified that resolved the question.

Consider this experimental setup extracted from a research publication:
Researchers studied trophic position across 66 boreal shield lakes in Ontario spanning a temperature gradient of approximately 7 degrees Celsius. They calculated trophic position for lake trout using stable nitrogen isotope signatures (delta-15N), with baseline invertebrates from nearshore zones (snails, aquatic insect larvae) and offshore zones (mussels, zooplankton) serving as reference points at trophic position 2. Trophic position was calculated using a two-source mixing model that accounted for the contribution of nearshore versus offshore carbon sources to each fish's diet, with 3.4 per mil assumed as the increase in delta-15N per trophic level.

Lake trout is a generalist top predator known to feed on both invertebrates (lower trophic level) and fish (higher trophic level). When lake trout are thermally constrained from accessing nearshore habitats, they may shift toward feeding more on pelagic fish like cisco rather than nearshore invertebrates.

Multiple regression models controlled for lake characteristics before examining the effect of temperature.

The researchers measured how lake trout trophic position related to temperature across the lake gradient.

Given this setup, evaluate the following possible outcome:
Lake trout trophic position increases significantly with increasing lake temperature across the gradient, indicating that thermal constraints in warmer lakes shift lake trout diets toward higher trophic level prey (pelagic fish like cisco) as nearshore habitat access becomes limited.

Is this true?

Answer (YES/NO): YES